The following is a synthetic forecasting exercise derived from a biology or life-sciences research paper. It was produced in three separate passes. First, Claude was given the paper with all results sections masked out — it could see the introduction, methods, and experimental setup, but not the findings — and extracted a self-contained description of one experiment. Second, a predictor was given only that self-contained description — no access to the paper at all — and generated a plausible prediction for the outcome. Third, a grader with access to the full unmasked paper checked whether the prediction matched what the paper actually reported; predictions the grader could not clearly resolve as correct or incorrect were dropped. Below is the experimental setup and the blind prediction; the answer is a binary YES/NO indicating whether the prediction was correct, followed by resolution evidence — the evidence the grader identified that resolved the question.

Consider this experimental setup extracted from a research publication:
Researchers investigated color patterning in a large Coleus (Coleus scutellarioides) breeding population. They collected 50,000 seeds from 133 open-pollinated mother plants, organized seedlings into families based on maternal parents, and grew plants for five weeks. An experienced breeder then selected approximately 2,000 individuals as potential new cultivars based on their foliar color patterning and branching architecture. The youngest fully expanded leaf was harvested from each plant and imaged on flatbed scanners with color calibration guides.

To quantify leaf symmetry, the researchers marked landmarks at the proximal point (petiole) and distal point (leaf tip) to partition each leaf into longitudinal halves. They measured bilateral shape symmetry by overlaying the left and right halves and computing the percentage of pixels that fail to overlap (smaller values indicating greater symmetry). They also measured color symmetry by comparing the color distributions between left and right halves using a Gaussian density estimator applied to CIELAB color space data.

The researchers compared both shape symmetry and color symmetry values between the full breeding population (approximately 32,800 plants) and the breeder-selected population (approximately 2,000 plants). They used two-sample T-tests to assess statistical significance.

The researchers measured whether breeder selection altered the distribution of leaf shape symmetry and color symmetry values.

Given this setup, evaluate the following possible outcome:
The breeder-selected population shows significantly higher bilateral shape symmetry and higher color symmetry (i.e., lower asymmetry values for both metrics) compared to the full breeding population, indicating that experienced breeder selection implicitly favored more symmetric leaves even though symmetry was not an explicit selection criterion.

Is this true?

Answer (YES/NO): YES